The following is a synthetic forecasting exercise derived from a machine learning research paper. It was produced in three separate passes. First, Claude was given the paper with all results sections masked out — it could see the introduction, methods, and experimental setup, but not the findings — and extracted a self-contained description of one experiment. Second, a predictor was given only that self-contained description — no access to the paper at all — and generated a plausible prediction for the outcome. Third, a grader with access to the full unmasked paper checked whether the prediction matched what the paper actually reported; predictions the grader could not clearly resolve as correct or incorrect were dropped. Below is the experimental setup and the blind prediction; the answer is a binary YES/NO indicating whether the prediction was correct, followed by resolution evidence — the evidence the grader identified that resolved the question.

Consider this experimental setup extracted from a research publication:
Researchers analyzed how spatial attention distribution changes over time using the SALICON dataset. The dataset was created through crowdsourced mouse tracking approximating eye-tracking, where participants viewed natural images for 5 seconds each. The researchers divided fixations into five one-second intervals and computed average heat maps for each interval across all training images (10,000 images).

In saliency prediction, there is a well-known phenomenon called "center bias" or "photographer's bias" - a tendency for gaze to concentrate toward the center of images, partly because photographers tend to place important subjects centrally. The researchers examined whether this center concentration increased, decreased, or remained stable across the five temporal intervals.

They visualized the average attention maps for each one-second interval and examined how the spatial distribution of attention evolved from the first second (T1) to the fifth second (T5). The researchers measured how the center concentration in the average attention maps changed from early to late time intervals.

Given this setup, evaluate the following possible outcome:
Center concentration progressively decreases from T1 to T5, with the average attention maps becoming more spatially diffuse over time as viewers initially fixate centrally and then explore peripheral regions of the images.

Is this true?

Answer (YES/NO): NO